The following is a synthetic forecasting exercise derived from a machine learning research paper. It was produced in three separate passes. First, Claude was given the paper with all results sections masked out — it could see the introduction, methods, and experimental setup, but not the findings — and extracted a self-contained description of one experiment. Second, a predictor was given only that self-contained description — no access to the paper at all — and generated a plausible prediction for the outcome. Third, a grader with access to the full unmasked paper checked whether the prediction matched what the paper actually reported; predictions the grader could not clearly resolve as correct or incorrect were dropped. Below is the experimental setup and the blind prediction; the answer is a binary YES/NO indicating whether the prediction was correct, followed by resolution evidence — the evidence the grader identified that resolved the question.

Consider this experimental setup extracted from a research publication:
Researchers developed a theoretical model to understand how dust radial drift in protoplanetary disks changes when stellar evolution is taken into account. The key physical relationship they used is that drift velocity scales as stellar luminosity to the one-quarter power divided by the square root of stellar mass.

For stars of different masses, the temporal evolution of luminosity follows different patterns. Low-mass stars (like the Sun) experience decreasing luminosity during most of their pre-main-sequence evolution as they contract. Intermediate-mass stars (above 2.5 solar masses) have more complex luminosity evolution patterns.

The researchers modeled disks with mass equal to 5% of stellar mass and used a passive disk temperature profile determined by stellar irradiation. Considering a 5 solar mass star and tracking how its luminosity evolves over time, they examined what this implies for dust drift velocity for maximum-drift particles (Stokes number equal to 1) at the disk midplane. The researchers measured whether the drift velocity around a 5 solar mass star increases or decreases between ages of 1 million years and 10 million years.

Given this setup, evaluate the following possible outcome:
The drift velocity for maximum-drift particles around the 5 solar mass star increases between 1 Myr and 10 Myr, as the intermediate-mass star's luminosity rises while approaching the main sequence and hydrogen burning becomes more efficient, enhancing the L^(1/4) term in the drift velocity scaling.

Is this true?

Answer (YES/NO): YES